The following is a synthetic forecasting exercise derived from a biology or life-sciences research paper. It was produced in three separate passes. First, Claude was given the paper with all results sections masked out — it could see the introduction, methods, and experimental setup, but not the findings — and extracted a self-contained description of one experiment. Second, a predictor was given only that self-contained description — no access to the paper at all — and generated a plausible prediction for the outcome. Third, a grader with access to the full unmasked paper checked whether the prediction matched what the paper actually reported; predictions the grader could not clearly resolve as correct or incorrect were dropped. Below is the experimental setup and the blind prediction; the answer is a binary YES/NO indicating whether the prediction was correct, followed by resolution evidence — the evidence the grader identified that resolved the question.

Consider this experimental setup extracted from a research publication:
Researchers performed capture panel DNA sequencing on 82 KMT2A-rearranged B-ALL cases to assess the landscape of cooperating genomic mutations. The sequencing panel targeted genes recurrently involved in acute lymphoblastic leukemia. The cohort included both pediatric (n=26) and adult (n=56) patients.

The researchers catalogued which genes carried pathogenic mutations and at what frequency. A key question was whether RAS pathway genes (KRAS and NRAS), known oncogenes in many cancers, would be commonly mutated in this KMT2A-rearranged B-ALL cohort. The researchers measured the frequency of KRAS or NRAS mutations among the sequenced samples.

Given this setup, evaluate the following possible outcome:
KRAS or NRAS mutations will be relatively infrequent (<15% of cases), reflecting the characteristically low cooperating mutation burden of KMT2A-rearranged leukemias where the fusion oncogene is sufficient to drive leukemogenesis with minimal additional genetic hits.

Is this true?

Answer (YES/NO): NO